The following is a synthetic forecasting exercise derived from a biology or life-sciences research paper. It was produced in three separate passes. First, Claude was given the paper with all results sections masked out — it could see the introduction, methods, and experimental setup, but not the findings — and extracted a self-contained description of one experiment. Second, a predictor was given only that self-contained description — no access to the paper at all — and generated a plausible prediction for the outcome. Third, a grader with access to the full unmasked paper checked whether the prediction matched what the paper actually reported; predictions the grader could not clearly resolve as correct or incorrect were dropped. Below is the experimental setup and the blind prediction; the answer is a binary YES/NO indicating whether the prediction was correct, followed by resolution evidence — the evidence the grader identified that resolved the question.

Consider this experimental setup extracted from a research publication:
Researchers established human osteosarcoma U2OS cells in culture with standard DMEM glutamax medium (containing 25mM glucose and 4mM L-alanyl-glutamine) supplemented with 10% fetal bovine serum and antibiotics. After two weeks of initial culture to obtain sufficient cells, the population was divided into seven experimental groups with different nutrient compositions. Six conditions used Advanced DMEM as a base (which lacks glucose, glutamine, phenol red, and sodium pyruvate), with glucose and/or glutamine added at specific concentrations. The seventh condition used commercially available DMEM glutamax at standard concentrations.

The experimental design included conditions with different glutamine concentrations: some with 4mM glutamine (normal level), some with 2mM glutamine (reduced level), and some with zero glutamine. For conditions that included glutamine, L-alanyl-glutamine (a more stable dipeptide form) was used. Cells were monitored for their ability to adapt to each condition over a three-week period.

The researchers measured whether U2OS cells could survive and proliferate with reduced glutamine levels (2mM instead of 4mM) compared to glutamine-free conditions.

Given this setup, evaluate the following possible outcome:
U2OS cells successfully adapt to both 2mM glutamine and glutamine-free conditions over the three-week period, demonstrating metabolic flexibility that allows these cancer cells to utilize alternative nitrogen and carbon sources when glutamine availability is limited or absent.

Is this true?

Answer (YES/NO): NO